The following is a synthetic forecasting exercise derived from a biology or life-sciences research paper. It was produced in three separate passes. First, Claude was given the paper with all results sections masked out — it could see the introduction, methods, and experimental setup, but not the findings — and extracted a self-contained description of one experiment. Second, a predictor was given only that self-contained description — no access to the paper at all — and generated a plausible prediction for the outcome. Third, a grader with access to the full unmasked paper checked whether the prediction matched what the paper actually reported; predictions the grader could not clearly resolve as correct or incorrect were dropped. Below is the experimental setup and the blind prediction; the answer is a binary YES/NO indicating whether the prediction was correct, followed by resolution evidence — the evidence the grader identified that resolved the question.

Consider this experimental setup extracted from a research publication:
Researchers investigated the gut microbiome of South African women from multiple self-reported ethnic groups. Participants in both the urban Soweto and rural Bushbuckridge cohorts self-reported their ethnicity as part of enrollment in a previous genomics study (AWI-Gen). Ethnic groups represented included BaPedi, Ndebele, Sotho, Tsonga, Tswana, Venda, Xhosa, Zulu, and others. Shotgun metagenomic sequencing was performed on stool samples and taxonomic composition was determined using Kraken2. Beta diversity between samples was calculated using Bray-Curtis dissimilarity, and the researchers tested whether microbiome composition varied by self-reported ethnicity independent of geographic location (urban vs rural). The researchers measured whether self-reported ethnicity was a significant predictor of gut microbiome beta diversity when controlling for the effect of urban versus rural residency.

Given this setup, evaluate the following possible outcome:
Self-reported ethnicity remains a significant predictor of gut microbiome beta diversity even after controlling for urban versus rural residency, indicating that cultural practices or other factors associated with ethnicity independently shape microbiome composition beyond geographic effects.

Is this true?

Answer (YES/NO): NO